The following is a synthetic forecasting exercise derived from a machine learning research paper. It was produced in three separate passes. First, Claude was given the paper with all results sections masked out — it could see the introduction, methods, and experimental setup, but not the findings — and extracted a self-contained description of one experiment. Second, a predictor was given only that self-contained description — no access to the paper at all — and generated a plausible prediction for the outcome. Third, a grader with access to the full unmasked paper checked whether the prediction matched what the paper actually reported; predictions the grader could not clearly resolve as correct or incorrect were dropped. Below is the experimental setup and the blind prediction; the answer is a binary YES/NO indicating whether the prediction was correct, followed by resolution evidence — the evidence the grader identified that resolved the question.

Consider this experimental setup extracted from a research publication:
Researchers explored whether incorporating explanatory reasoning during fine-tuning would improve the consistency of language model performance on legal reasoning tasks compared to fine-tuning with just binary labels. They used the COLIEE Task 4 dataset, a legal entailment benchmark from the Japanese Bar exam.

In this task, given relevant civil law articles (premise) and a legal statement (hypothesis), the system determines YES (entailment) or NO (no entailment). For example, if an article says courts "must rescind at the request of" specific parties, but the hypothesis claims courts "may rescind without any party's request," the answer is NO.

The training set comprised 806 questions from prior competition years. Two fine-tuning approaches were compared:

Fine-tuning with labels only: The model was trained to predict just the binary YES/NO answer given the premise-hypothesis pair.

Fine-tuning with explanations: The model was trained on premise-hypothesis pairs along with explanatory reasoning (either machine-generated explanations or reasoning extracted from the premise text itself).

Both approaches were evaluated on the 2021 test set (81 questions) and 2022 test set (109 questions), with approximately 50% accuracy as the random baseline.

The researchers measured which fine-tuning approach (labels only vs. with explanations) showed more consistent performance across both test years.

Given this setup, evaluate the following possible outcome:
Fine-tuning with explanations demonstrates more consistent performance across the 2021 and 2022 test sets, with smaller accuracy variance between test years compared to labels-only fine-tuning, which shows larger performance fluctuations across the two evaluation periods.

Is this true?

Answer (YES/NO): YES